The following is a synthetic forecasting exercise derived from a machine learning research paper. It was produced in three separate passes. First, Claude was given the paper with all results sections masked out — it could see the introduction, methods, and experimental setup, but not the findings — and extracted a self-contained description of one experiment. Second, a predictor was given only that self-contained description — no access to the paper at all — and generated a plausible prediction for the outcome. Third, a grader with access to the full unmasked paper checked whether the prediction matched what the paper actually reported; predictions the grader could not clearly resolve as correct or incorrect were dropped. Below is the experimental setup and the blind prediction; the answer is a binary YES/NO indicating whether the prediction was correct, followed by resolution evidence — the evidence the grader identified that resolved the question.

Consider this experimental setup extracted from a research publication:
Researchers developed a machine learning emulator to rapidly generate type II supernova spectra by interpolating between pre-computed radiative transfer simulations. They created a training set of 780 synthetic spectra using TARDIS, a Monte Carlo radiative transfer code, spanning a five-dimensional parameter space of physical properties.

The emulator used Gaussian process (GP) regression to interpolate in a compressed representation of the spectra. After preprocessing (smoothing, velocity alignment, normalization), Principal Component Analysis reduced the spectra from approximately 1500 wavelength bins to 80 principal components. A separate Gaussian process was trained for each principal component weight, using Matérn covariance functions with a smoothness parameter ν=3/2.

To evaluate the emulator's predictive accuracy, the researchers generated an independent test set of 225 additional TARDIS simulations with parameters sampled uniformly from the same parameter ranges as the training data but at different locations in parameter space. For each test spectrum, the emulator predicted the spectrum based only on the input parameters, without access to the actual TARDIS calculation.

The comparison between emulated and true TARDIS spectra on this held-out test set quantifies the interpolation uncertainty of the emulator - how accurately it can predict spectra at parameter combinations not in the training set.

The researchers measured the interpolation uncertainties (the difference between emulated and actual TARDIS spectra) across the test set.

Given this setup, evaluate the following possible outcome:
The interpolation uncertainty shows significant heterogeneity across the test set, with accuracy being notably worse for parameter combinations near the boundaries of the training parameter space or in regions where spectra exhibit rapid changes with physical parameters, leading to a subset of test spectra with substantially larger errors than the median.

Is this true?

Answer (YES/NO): YES